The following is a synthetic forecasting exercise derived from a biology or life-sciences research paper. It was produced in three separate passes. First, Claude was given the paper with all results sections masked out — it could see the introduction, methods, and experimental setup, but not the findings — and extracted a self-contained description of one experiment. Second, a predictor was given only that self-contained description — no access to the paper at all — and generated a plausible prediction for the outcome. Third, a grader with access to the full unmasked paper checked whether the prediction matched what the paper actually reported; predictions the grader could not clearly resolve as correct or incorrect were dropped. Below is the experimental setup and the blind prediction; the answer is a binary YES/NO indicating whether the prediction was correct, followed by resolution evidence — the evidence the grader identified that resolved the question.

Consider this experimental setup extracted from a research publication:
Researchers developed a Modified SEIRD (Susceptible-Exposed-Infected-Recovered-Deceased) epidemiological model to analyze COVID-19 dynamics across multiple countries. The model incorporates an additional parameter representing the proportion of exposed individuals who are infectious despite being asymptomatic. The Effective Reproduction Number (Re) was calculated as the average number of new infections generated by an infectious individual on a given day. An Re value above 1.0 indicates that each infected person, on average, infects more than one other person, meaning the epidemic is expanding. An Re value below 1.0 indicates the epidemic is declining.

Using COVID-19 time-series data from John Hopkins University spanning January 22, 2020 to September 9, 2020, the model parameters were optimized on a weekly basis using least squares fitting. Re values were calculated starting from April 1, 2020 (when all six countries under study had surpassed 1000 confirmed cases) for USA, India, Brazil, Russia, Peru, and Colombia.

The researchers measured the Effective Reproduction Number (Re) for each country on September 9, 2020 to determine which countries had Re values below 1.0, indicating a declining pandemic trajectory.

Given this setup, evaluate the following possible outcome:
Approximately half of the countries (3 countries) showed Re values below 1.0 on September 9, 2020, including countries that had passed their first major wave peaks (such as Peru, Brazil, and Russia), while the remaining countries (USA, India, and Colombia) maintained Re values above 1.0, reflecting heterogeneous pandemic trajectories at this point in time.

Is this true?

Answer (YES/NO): NO